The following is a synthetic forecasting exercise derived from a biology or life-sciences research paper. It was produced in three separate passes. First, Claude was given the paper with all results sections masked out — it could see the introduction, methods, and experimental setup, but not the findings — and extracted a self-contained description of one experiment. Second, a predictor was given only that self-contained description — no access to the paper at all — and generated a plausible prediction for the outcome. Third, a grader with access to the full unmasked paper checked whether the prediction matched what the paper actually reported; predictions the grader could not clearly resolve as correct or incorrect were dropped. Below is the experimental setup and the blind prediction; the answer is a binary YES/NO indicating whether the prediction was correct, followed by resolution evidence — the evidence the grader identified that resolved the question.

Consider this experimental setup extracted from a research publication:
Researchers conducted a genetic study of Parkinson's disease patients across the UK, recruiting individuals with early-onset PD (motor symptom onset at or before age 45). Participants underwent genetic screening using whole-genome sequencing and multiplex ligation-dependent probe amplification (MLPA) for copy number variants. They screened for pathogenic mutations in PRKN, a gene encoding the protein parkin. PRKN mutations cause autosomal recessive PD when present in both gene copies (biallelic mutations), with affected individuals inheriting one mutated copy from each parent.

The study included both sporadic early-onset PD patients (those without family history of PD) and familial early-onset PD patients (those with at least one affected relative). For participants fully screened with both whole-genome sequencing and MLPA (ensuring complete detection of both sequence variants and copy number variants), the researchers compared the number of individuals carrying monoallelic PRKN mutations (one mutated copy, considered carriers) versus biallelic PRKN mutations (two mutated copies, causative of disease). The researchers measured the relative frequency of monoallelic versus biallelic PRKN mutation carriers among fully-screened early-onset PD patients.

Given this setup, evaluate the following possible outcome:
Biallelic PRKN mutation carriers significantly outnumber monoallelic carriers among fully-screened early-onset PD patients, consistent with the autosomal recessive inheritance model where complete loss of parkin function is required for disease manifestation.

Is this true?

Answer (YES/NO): YES